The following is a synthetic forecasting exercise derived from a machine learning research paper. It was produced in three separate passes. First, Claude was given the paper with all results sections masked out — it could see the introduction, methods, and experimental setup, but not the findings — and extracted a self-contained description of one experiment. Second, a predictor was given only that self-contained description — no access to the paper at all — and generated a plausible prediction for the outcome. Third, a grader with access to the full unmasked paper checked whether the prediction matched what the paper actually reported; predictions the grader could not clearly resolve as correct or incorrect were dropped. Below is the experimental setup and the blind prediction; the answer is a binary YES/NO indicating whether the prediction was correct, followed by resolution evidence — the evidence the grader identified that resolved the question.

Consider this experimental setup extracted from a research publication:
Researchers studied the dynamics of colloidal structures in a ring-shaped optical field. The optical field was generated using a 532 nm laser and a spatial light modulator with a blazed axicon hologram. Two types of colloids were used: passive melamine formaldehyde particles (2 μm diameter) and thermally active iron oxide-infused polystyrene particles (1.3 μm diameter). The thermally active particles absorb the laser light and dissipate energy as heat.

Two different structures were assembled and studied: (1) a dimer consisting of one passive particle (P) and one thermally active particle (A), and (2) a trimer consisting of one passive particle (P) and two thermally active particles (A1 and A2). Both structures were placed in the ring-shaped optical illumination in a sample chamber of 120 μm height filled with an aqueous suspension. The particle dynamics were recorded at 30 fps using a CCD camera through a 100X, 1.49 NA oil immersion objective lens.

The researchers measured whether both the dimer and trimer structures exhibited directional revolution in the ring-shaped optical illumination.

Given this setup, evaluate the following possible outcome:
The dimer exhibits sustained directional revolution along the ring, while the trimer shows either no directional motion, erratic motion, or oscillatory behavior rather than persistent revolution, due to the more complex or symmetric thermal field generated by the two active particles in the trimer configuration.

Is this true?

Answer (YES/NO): NO